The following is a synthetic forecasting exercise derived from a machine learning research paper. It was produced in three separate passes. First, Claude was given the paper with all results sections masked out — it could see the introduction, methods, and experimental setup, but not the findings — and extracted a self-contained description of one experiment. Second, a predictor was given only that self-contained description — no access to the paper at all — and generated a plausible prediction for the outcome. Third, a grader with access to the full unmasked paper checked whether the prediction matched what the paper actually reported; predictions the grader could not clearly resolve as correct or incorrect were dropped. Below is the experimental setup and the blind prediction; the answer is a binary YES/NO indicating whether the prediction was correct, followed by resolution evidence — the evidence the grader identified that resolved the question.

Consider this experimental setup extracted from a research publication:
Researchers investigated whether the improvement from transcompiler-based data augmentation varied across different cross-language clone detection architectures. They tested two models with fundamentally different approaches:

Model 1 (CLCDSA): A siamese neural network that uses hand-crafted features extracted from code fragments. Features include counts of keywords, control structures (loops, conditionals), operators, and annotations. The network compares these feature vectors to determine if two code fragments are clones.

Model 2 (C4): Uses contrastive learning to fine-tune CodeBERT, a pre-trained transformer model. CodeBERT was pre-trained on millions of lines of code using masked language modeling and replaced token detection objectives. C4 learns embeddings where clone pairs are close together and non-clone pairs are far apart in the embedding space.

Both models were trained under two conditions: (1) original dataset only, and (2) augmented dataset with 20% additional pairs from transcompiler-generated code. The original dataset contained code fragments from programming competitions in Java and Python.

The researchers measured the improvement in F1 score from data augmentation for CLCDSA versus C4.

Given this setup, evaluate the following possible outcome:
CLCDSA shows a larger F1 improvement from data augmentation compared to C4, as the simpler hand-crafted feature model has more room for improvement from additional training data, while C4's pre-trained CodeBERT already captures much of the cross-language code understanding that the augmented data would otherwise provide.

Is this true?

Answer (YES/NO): YES